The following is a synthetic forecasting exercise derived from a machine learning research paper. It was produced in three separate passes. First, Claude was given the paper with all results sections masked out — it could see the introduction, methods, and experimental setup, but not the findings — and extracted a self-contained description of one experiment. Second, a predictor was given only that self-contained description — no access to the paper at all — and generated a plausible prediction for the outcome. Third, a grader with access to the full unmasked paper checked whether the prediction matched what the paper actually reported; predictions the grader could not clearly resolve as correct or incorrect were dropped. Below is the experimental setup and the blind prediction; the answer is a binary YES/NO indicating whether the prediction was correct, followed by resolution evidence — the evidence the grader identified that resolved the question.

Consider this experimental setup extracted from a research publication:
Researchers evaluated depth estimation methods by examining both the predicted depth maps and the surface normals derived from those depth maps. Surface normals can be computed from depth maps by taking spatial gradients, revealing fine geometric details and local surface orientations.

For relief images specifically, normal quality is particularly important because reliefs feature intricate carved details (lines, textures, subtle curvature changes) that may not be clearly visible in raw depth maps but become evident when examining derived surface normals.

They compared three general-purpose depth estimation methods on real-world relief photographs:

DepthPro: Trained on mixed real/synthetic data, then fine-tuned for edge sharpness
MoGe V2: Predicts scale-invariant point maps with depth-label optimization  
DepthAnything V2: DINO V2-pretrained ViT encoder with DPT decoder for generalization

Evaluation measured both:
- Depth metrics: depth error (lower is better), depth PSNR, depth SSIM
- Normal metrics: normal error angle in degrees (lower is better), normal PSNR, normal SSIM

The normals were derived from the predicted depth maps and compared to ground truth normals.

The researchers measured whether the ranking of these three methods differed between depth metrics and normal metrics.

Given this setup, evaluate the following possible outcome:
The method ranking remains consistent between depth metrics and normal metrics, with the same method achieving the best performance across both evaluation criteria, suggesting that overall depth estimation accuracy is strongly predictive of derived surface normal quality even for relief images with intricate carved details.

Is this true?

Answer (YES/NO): YES